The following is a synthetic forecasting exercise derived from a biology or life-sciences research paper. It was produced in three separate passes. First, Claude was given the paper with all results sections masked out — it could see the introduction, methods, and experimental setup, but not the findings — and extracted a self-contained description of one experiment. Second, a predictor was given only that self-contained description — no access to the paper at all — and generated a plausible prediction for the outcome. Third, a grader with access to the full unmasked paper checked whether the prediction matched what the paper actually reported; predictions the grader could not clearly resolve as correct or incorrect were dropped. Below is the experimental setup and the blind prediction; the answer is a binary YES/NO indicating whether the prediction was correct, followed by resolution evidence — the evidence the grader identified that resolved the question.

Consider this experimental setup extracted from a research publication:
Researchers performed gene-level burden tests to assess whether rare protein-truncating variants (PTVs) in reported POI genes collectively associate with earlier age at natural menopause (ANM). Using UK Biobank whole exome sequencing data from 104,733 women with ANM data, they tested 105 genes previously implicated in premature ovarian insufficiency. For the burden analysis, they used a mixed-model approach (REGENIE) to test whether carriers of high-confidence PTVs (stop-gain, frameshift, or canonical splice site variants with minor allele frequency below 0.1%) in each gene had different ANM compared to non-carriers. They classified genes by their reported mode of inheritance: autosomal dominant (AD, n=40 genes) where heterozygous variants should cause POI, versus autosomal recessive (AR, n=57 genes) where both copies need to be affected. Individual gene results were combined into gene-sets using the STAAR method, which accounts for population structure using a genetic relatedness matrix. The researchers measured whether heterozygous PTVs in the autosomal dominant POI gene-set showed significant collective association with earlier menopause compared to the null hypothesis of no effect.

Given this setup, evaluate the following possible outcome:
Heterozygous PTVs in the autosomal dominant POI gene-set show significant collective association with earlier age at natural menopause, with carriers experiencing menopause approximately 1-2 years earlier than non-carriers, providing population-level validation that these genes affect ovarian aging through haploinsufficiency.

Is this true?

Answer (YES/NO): NO